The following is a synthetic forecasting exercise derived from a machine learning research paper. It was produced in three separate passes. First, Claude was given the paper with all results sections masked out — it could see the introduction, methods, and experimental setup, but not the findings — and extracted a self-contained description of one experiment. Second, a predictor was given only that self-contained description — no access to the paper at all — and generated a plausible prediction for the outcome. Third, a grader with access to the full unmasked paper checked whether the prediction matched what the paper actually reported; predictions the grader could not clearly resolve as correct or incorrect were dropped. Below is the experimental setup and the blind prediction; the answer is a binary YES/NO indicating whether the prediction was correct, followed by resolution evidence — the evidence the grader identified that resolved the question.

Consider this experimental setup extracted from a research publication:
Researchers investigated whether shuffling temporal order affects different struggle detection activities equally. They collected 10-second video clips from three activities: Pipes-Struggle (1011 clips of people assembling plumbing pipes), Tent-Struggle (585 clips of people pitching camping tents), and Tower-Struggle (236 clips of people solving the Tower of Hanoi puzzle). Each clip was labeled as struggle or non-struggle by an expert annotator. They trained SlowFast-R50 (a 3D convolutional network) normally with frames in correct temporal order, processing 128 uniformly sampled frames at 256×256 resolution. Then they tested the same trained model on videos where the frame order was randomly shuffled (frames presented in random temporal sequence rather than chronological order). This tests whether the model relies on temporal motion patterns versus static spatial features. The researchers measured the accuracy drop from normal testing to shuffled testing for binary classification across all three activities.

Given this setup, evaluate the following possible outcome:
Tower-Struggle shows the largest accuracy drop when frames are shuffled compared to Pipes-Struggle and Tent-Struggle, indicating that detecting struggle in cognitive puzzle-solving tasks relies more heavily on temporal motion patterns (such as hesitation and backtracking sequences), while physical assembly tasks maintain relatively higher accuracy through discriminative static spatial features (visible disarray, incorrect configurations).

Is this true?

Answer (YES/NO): YES